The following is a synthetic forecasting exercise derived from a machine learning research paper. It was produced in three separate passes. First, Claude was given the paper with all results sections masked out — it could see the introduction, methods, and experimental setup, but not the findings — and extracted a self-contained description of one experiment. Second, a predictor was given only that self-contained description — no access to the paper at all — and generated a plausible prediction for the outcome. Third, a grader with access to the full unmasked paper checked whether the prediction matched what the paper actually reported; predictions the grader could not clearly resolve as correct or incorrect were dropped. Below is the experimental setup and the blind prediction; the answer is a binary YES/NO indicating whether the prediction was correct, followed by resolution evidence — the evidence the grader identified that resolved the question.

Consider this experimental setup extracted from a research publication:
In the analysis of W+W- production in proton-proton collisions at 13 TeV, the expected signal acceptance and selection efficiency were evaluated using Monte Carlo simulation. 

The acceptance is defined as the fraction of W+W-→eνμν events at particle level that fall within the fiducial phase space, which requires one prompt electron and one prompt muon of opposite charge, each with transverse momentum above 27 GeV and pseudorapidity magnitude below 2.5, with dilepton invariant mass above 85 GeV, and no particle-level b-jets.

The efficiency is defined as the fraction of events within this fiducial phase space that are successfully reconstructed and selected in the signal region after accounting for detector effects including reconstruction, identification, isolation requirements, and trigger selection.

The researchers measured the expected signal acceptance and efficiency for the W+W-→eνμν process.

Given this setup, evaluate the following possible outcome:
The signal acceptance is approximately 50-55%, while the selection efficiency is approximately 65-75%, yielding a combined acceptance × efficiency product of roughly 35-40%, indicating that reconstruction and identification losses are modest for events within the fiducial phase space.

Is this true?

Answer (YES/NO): NO